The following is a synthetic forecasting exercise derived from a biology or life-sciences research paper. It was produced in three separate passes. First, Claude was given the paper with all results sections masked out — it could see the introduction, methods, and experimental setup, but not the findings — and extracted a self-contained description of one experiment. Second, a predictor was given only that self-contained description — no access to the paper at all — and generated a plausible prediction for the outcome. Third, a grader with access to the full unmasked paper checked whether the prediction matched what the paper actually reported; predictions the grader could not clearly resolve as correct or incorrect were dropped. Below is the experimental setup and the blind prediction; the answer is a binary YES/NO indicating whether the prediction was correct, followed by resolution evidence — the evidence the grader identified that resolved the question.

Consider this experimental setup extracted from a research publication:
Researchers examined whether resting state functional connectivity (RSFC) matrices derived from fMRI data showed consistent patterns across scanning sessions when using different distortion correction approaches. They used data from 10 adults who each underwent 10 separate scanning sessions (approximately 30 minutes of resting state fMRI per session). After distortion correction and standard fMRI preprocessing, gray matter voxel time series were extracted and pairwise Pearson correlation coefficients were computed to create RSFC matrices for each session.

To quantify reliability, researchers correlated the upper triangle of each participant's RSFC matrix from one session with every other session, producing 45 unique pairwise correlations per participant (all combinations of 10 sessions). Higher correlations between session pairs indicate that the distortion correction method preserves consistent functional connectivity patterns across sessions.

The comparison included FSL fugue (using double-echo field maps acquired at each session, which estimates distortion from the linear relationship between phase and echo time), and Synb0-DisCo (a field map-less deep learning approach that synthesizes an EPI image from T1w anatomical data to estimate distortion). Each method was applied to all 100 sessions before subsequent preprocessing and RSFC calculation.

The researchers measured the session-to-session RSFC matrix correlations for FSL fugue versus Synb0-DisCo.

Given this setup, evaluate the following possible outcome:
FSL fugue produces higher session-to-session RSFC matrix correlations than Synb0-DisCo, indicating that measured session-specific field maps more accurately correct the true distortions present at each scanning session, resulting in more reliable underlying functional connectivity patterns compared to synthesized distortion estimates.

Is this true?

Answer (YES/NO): YES